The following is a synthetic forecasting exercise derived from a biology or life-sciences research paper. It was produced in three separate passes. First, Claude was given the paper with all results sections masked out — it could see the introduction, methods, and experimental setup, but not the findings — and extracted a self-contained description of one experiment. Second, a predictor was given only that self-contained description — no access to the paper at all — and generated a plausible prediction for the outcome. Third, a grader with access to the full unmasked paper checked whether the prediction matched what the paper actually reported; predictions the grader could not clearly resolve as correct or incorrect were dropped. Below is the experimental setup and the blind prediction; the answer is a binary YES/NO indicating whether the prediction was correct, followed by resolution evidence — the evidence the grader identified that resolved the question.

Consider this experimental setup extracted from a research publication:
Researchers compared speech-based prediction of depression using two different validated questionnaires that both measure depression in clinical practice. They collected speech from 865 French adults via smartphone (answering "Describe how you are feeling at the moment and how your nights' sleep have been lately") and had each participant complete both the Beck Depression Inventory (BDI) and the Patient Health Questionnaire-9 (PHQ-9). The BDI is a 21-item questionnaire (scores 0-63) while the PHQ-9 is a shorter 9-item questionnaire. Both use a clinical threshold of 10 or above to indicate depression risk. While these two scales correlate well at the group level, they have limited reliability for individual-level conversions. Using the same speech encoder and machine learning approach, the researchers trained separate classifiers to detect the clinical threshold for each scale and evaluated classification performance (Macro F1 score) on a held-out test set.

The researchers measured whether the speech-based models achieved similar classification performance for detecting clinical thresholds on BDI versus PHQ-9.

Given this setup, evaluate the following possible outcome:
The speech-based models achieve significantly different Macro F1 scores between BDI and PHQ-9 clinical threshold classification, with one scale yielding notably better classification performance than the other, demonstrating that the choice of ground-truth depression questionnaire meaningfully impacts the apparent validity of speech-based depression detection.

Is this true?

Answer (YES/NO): YES